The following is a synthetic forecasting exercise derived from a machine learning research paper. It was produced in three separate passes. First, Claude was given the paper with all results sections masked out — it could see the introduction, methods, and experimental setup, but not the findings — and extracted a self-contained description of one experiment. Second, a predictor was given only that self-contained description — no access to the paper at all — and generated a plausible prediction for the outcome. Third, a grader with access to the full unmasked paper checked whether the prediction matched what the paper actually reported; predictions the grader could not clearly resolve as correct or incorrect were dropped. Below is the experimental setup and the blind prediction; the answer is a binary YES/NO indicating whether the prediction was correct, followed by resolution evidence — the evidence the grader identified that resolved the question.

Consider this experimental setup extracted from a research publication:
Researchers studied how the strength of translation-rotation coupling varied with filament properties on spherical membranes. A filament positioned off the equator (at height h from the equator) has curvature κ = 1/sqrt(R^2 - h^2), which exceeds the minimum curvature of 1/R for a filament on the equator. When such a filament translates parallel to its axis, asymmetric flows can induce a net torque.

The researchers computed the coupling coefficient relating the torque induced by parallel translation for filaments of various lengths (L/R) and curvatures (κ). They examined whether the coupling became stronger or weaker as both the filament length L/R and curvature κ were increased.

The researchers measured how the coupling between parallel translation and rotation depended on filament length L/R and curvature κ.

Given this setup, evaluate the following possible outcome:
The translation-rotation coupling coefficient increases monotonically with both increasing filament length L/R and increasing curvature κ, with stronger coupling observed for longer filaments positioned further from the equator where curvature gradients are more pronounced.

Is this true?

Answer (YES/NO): YES